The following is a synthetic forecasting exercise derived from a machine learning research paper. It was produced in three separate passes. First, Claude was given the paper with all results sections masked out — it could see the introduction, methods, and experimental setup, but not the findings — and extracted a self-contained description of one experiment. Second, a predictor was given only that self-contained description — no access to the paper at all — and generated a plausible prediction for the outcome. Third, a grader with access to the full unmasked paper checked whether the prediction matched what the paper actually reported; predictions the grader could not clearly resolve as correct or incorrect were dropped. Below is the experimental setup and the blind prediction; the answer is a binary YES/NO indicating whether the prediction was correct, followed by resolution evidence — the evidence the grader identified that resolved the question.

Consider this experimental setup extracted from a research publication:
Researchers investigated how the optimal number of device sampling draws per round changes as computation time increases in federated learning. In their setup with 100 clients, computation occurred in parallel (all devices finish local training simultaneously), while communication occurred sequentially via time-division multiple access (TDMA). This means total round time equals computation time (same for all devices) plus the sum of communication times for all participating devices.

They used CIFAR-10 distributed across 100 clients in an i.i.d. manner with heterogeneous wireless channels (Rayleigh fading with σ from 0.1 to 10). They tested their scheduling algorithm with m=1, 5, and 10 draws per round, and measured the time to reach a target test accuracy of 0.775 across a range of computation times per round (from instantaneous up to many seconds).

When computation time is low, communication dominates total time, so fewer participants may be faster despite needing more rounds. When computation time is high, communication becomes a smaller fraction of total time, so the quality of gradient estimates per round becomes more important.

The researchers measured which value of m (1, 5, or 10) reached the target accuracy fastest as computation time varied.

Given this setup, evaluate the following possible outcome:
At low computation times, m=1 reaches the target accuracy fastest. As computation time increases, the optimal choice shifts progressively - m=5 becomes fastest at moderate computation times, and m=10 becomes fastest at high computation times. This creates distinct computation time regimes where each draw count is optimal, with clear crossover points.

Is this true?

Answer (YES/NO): NO